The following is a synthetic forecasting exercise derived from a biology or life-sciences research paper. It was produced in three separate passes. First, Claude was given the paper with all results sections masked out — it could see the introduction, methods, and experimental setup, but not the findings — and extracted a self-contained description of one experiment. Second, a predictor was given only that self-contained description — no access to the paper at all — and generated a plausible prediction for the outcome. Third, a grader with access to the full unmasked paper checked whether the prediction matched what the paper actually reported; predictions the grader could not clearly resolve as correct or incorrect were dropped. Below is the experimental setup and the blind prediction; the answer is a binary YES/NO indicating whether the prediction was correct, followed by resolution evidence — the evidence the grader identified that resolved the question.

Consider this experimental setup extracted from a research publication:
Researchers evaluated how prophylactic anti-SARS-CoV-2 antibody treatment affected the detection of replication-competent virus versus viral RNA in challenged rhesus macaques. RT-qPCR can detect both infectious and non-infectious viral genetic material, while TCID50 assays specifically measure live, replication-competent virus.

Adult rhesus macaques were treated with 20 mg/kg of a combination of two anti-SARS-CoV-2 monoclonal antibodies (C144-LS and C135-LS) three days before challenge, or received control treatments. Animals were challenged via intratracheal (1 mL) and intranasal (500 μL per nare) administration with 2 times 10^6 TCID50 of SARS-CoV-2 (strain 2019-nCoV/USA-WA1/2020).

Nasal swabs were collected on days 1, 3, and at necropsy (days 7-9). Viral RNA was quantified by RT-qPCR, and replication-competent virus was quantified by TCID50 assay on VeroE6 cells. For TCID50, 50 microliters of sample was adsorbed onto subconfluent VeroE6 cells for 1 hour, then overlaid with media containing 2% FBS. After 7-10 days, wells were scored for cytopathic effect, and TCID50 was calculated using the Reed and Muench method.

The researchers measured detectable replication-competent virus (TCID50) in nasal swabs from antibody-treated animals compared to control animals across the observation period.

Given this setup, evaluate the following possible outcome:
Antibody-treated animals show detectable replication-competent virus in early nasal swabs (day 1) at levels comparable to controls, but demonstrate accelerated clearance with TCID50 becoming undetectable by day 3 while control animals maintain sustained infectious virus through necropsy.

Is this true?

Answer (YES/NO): NO